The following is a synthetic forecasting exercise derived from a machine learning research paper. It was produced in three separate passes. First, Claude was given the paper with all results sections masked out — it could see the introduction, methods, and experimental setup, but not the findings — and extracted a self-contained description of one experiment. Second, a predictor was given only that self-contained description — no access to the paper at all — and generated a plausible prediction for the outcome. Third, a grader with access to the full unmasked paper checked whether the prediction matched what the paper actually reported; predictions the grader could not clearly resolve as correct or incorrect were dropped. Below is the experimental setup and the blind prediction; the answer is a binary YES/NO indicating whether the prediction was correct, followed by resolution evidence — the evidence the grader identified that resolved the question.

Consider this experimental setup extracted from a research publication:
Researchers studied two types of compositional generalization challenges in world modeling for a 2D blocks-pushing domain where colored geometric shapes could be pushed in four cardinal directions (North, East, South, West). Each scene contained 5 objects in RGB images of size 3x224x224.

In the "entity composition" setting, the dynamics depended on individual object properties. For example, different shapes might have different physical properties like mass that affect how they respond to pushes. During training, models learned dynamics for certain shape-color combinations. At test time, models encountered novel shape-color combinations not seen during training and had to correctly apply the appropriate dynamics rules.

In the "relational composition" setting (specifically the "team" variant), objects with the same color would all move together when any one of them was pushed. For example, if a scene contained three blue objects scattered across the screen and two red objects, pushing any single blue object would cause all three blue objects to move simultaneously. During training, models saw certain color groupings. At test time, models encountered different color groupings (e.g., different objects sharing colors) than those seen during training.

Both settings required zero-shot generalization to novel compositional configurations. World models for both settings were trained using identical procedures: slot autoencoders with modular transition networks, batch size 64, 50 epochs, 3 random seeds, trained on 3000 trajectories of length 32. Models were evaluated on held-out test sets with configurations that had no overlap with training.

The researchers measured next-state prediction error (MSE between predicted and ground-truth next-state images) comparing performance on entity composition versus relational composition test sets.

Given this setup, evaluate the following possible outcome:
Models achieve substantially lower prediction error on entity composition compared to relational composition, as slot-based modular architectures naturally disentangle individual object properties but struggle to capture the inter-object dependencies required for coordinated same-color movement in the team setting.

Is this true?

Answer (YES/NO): YES